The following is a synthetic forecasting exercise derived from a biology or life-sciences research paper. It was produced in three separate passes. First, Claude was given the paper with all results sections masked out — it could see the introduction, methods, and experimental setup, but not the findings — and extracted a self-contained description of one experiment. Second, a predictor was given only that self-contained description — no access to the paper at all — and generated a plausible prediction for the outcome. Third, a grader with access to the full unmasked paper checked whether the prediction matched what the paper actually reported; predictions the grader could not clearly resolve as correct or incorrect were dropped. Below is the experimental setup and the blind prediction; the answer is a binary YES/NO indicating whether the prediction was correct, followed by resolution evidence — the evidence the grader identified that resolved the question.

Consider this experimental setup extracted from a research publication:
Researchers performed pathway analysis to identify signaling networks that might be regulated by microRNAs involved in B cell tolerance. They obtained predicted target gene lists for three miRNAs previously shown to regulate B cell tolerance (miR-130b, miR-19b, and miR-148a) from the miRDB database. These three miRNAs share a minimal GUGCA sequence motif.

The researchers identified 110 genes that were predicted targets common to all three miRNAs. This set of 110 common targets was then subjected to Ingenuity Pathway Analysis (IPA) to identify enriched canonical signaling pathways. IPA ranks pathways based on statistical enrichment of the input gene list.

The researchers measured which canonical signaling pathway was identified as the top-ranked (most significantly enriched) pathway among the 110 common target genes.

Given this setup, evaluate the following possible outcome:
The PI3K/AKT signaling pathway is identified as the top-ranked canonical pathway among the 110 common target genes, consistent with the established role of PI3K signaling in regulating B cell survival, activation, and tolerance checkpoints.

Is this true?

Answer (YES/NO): NO